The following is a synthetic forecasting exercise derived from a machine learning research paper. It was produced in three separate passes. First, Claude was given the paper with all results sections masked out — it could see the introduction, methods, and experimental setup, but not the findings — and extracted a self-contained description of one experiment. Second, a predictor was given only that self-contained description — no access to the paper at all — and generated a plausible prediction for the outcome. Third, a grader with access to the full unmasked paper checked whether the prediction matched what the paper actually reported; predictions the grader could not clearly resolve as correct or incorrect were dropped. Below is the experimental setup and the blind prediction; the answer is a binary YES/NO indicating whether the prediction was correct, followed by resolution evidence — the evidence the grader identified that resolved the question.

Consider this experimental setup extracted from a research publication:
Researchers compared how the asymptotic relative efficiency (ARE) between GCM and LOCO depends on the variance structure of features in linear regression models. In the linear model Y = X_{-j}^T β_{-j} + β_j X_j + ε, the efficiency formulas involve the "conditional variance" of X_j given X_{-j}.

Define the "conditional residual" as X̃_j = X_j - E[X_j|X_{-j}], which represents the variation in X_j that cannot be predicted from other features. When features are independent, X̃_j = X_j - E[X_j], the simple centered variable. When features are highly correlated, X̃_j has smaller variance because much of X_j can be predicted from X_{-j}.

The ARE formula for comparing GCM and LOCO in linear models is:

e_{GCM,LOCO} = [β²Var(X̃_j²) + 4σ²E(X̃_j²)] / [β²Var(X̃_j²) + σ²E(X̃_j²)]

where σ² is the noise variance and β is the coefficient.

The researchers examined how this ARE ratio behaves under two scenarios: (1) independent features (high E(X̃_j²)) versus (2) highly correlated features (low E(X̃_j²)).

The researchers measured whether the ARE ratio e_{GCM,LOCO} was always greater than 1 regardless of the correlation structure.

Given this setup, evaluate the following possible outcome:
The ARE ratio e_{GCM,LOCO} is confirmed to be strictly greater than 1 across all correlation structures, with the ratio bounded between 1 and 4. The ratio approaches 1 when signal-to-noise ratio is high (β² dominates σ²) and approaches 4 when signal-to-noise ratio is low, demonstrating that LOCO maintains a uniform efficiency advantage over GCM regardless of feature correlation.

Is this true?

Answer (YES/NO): NO